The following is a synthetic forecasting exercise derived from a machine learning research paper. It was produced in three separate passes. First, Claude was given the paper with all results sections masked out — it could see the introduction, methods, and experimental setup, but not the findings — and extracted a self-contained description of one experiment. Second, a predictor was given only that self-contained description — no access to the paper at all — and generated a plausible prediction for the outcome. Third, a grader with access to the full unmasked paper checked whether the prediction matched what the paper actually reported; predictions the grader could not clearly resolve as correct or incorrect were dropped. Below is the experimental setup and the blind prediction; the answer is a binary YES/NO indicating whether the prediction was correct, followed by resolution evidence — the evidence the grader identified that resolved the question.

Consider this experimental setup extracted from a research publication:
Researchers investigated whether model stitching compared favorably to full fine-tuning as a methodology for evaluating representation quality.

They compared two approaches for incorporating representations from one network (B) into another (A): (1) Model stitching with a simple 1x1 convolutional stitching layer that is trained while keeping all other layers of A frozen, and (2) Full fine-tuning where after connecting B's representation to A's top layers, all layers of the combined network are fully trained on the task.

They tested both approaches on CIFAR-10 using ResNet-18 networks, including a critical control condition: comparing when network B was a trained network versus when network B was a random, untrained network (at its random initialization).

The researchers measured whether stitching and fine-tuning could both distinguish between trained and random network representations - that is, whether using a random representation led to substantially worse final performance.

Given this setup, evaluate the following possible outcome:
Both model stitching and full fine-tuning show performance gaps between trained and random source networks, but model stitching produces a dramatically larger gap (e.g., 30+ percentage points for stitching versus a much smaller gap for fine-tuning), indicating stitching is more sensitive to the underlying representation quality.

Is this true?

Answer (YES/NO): NO